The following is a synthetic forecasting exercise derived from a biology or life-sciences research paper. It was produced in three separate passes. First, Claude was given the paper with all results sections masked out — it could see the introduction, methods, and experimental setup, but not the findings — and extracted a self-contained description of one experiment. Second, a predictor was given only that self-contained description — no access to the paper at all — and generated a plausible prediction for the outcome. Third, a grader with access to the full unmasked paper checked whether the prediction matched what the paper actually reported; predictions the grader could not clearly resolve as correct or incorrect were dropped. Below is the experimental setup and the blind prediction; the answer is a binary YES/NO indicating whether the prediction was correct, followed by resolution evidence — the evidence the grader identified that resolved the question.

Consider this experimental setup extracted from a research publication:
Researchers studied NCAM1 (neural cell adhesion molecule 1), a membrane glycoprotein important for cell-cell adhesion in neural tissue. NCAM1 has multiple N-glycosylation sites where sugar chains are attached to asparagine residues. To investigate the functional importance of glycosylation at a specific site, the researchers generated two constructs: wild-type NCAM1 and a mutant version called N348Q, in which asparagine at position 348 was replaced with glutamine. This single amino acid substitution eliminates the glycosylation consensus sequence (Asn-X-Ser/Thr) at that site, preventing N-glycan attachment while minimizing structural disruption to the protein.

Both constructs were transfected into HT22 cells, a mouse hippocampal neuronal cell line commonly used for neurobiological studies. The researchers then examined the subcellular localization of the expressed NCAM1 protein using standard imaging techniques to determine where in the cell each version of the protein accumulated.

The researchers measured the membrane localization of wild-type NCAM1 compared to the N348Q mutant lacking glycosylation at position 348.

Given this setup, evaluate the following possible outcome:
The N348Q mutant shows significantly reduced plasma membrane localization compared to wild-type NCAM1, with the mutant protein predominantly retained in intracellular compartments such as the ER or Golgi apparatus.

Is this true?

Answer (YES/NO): NO